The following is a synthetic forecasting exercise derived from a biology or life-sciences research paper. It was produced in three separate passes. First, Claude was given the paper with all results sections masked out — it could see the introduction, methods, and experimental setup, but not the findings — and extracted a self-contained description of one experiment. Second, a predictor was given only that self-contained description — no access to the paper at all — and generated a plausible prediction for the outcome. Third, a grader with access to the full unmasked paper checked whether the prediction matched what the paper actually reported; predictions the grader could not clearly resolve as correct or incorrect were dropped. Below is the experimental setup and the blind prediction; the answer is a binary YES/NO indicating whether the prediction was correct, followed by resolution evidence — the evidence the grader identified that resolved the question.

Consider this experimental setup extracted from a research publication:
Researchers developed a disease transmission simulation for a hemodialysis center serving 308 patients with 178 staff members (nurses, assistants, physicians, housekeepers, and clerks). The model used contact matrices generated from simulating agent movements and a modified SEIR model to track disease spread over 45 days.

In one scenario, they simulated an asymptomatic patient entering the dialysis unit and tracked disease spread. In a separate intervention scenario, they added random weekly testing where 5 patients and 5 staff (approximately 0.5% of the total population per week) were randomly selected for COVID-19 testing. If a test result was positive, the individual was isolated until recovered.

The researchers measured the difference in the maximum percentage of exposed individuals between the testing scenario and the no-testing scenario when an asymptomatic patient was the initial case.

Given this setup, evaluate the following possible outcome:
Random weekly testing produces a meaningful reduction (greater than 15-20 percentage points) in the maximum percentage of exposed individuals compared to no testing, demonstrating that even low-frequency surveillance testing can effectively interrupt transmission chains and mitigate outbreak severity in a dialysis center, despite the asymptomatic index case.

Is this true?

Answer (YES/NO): NO